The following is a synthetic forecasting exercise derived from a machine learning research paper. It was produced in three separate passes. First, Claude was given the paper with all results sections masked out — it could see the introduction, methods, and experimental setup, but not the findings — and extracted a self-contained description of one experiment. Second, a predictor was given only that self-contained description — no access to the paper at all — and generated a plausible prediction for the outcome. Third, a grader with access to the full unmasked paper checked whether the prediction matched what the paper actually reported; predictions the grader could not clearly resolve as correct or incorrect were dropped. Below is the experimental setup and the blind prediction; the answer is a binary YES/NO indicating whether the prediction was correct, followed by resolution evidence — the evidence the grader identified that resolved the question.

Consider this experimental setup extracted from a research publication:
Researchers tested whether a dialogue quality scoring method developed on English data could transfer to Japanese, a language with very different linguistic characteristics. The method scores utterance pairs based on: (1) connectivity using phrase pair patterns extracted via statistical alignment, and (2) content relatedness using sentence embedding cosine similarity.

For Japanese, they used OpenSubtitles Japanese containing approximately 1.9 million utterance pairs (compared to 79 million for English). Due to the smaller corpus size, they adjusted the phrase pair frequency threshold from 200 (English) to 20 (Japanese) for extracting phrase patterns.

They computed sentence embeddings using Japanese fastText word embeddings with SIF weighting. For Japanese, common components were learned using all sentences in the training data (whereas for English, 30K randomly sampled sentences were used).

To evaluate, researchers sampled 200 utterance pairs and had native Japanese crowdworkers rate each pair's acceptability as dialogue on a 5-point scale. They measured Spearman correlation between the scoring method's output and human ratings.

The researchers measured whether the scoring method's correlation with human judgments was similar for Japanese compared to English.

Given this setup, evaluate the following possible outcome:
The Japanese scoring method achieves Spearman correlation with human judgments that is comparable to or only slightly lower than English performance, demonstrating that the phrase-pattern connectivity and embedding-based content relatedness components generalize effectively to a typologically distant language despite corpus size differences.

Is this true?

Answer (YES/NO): NO